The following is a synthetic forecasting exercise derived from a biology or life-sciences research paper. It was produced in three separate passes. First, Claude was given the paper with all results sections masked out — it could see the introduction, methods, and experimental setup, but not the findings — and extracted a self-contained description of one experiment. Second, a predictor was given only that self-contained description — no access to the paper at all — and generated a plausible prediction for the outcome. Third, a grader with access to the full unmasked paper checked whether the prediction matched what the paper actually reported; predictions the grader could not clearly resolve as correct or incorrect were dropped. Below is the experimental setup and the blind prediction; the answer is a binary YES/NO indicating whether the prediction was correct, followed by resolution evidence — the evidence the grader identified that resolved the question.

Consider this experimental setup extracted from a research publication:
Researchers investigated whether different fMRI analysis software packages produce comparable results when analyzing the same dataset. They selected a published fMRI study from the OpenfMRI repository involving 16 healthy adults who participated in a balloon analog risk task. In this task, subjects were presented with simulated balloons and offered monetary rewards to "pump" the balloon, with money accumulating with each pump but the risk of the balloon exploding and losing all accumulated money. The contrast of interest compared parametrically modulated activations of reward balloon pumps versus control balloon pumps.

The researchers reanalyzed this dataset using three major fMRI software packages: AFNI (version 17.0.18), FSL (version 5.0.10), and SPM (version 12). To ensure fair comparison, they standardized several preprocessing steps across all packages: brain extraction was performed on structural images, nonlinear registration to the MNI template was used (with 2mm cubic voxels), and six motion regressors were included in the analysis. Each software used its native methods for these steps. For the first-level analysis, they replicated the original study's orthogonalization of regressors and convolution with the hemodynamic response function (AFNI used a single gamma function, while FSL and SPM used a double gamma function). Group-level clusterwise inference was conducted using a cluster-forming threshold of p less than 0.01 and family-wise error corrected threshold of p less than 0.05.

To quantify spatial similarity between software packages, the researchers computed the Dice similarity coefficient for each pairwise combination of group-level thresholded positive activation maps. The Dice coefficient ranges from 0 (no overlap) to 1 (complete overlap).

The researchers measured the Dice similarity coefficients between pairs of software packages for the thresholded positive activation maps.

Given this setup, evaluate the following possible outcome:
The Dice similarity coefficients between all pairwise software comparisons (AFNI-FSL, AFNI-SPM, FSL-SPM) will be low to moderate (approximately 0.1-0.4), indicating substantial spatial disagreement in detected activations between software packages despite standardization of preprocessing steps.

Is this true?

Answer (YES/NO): YES